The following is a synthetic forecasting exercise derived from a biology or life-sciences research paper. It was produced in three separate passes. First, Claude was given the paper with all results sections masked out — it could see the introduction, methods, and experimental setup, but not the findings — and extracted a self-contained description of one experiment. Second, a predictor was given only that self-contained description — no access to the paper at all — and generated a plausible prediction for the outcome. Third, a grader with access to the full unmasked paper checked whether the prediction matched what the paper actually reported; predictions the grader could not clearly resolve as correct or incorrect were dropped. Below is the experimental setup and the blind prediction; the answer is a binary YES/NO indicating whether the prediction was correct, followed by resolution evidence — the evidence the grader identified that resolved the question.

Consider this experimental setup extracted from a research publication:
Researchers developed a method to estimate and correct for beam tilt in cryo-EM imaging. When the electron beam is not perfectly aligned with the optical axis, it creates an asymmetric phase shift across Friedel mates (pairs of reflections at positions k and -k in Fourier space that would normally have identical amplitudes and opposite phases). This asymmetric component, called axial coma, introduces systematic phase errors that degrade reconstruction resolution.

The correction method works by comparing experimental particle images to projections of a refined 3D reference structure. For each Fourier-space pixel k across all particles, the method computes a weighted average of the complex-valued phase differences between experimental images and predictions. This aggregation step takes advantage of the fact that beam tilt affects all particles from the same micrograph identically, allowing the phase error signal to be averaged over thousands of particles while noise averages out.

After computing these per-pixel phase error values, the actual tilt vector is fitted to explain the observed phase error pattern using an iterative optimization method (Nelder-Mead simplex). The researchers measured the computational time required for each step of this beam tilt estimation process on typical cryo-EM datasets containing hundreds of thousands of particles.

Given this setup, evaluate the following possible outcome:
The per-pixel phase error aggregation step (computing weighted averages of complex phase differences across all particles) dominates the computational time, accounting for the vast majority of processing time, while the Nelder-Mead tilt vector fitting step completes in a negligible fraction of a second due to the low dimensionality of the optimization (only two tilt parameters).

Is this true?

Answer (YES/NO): NO